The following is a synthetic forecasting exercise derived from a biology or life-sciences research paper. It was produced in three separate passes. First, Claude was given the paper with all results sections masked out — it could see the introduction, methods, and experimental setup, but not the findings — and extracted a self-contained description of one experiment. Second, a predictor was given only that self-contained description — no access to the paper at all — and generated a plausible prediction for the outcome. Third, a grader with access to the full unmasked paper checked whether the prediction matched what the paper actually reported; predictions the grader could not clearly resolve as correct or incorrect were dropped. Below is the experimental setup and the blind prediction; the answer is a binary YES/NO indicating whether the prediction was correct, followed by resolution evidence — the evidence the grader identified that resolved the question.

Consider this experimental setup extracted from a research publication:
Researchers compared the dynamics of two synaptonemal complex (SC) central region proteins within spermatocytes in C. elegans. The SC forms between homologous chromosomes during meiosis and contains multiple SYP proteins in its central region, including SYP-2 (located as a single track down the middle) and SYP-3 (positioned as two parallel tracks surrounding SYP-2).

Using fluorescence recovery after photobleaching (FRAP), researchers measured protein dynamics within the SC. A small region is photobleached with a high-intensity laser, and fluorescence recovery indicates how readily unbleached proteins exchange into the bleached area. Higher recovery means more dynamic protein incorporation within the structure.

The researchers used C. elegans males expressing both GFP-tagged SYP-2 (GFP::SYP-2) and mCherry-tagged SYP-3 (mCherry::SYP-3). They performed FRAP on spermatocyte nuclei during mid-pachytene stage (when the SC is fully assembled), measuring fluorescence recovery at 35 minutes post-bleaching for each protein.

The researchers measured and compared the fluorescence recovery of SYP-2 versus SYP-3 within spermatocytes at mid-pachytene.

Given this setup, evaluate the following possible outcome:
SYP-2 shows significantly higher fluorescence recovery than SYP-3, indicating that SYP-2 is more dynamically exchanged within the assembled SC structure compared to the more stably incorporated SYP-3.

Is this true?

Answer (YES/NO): NO